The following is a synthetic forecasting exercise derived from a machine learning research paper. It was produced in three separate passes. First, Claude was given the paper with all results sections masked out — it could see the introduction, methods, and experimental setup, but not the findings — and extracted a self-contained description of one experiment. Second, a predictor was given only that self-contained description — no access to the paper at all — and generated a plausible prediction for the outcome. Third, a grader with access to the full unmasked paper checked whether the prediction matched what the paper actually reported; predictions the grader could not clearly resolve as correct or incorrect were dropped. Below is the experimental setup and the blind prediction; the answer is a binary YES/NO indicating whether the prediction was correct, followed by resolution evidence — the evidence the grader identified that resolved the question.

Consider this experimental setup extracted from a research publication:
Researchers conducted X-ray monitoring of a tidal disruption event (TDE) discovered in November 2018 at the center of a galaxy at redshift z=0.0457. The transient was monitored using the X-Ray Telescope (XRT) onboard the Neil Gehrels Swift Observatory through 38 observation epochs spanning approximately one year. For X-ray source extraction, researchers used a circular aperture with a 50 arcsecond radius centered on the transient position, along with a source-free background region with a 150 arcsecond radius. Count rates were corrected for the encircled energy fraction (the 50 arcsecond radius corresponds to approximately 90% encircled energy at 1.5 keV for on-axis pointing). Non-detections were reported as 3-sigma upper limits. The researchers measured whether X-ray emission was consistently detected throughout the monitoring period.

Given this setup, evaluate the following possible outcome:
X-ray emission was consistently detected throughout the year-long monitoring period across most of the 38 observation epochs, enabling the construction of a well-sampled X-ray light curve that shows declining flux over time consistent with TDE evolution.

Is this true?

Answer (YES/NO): NO